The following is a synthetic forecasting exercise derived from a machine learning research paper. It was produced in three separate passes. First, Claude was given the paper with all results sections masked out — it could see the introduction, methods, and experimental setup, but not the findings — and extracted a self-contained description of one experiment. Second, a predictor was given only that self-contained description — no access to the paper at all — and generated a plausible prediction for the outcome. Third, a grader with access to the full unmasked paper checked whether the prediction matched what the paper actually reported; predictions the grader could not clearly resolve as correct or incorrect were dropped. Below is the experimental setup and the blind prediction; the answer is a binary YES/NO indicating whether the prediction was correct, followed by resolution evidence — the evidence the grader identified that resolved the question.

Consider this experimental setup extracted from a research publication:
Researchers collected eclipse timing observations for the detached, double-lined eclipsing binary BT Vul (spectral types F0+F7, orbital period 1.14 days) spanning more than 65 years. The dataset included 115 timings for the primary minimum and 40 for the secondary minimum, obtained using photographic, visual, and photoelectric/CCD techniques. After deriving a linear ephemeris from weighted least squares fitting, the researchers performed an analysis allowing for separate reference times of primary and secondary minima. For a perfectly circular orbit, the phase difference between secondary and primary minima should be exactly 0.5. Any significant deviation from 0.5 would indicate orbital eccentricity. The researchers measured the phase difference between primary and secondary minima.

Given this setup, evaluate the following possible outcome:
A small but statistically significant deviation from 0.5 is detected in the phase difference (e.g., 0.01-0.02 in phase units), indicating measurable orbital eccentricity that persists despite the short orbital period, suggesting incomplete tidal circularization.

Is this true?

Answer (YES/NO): NO